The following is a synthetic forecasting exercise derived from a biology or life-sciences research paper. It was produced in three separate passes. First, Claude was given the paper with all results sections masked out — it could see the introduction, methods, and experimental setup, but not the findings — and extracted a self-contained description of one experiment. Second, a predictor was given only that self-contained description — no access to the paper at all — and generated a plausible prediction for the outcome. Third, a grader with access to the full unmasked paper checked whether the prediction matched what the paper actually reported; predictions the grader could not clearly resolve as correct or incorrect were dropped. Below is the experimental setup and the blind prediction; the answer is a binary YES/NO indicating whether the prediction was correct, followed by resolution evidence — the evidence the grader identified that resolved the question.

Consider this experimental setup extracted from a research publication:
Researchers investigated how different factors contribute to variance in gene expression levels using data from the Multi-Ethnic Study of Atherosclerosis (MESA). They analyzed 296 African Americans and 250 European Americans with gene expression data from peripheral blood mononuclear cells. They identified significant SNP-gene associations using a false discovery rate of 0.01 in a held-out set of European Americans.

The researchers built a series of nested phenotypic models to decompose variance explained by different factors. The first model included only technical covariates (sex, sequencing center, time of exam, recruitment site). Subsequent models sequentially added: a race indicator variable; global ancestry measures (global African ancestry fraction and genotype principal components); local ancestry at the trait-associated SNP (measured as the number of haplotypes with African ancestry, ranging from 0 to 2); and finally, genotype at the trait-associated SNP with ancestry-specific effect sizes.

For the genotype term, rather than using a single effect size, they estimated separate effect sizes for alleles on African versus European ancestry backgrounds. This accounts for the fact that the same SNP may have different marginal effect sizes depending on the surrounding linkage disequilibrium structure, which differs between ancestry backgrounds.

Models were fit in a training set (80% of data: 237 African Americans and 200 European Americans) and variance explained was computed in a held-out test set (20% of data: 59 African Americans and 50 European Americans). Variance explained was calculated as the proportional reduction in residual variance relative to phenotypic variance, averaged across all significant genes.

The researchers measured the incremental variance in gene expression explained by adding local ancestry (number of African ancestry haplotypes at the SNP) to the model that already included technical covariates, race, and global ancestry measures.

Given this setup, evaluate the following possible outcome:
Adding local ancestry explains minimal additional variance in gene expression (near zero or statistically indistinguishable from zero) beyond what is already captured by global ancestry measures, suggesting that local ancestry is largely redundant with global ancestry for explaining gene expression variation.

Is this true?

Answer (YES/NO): YES